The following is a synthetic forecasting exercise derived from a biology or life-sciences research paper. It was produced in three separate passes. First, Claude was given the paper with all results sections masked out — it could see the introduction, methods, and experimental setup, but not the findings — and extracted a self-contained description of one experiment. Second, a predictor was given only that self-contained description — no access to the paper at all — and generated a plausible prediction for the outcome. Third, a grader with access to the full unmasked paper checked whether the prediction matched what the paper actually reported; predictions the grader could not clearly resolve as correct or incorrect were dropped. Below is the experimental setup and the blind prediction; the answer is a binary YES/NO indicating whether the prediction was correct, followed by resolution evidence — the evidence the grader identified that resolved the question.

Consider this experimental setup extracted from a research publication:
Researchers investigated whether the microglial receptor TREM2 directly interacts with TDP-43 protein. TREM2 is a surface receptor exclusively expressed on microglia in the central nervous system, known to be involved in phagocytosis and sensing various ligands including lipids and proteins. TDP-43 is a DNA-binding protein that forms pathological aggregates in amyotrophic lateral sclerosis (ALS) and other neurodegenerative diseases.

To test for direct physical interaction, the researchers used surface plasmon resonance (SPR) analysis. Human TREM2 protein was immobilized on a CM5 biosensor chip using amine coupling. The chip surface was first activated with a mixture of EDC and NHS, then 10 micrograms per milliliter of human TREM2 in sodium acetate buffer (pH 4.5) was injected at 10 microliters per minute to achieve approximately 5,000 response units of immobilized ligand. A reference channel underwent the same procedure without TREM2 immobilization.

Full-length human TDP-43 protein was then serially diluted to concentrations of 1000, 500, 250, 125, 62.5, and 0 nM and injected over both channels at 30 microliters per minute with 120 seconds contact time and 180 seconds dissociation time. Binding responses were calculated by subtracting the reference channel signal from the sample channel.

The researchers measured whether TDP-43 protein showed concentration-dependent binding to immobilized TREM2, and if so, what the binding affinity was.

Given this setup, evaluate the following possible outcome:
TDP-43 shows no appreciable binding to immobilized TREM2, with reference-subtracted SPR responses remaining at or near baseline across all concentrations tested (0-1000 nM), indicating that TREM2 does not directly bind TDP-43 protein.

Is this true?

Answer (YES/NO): NO